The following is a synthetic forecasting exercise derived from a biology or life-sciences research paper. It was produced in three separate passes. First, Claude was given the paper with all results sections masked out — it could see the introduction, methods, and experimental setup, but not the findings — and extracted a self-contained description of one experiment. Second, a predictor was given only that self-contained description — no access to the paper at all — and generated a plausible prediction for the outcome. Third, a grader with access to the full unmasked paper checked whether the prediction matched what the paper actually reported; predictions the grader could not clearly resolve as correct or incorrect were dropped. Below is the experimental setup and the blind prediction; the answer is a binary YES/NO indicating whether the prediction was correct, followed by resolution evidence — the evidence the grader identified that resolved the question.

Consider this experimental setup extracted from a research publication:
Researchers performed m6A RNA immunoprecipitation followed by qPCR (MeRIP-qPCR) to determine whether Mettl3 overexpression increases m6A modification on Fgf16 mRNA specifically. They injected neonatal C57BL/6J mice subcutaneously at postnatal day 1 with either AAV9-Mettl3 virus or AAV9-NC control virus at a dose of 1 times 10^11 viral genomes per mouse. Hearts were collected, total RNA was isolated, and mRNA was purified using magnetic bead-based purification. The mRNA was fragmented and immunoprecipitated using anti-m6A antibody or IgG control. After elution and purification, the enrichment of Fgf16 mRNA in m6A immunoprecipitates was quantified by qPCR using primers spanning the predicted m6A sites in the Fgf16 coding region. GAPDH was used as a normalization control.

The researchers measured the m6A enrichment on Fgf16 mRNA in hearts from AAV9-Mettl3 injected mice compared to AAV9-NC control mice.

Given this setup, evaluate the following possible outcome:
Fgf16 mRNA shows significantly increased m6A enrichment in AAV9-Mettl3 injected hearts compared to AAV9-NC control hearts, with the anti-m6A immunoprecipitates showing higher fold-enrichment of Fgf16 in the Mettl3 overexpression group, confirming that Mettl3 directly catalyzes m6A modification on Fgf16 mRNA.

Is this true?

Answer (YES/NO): YES